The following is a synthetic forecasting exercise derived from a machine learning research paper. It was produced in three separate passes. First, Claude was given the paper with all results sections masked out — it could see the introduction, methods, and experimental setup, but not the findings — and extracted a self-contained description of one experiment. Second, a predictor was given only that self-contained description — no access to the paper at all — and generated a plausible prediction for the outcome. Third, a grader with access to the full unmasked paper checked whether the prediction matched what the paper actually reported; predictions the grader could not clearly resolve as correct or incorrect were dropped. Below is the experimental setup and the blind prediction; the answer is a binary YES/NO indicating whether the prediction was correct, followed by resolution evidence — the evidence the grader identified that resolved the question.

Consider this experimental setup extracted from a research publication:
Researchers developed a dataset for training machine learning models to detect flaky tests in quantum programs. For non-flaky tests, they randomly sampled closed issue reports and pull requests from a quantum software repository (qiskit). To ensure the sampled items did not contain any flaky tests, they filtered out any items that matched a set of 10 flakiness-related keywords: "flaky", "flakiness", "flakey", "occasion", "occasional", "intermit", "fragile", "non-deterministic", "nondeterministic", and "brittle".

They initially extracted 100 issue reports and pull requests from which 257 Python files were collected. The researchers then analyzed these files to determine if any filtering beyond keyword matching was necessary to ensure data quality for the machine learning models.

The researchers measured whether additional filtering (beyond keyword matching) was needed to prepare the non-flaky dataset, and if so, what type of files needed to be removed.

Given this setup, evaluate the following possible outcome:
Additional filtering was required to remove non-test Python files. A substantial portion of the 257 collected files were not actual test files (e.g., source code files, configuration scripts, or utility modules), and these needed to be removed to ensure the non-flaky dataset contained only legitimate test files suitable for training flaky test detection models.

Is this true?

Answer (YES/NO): NO